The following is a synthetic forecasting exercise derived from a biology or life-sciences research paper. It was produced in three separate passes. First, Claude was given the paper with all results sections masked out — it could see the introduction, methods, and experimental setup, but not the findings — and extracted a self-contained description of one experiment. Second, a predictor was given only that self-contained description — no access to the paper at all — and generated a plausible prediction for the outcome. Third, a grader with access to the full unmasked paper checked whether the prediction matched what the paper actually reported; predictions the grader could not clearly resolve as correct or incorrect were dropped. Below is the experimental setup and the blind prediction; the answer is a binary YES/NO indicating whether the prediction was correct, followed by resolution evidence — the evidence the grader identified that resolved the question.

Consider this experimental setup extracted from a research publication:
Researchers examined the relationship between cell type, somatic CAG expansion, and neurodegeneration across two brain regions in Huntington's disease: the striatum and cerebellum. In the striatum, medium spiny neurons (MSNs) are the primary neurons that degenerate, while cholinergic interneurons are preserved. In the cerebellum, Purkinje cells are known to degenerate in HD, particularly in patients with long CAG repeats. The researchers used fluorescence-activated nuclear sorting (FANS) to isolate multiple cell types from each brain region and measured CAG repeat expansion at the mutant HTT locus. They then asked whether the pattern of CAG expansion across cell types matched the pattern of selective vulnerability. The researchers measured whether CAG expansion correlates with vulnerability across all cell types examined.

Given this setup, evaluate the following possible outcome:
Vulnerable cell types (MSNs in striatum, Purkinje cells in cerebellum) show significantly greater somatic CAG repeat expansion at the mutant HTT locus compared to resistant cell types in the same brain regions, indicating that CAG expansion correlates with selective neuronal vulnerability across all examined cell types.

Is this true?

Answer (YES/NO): NO